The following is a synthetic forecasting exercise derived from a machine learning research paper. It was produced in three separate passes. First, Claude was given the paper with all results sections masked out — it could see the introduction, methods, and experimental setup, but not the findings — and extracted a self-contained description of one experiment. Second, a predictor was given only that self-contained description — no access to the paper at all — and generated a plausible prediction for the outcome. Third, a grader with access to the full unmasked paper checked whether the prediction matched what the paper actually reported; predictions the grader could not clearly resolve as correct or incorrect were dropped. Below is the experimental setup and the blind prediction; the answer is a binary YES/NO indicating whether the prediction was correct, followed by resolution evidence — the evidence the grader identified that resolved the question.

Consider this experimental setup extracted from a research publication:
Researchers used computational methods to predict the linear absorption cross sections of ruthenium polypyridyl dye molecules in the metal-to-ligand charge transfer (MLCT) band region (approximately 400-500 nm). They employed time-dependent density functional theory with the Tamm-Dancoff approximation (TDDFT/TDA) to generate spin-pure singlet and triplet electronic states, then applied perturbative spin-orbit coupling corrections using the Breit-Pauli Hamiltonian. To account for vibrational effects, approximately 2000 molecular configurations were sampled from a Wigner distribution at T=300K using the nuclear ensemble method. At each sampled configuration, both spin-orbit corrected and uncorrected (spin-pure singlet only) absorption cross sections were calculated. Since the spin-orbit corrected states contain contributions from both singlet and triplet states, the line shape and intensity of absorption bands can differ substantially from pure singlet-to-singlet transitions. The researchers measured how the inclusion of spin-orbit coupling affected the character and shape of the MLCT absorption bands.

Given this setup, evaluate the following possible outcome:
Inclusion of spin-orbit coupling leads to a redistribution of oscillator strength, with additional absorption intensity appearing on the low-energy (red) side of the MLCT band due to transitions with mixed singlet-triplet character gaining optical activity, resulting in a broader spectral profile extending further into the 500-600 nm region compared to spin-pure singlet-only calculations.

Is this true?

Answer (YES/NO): YES